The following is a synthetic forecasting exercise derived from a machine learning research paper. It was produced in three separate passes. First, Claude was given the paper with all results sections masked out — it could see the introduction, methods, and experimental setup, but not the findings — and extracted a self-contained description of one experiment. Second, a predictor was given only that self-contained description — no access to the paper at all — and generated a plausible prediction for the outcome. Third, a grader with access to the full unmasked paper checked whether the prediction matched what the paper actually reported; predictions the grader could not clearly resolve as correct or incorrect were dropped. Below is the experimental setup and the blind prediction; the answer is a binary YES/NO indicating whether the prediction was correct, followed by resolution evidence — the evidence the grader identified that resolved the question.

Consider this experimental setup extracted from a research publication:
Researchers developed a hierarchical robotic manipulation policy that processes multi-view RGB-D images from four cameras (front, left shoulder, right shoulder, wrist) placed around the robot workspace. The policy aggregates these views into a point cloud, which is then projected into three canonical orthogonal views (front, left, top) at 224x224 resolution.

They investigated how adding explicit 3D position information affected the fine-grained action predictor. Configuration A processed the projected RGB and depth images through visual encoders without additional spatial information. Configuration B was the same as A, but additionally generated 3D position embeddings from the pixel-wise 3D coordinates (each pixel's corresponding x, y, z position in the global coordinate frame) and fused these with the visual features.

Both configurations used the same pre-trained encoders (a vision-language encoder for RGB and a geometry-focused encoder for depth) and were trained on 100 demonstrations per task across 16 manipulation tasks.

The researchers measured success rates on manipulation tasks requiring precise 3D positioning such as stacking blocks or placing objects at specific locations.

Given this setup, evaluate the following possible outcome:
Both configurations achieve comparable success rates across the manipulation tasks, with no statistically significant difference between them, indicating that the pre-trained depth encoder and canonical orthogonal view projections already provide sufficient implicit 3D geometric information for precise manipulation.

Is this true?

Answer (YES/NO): NO